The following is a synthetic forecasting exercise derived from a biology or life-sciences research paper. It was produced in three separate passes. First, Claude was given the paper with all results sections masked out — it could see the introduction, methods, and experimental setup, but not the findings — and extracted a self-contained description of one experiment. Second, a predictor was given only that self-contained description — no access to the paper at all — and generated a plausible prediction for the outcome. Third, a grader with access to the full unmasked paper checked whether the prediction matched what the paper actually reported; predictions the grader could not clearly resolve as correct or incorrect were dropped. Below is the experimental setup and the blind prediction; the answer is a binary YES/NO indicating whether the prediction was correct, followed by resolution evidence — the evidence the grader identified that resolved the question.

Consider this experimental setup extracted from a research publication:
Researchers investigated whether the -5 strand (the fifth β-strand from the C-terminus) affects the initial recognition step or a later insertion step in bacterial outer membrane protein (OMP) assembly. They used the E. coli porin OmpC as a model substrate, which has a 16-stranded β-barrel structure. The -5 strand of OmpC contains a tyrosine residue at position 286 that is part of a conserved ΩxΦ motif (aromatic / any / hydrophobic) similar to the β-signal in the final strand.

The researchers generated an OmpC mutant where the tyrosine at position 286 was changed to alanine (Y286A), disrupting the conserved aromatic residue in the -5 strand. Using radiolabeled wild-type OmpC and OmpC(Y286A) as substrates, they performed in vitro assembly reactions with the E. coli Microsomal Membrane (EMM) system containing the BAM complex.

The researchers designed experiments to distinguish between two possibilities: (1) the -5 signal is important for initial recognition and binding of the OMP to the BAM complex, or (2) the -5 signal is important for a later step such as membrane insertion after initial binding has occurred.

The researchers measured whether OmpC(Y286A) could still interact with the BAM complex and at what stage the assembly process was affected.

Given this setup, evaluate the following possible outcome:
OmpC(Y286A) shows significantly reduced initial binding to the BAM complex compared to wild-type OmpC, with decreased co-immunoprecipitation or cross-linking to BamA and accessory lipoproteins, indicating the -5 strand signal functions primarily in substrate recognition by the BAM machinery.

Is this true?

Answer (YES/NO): NO